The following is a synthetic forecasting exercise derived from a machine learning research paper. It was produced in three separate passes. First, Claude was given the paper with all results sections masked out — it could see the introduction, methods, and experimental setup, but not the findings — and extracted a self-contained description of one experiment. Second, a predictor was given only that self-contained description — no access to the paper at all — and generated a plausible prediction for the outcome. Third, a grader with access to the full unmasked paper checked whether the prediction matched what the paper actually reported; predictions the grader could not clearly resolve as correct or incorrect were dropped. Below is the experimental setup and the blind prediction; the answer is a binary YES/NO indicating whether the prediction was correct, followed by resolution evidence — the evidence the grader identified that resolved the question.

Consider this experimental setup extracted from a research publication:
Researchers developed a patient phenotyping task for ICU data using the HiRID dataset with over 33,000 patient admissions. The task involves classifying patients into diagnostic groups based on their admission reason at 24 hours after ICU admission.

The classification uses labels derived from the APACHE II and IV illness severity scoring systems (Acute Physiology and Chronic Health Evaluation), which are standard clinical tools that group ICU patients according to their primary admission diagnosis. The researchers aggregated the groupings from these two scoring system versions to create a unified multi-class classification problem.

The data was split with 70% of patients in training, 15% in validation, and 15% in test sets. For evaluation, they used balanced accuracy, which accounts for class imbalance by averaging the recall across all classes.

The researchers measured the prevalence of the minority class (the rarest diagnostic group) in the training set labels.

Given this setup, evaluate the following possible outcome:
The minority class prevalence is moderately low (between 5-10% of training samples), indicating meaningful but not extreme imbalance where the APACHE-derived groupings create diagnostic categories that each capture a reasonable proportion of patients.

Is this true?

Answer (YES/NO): NO